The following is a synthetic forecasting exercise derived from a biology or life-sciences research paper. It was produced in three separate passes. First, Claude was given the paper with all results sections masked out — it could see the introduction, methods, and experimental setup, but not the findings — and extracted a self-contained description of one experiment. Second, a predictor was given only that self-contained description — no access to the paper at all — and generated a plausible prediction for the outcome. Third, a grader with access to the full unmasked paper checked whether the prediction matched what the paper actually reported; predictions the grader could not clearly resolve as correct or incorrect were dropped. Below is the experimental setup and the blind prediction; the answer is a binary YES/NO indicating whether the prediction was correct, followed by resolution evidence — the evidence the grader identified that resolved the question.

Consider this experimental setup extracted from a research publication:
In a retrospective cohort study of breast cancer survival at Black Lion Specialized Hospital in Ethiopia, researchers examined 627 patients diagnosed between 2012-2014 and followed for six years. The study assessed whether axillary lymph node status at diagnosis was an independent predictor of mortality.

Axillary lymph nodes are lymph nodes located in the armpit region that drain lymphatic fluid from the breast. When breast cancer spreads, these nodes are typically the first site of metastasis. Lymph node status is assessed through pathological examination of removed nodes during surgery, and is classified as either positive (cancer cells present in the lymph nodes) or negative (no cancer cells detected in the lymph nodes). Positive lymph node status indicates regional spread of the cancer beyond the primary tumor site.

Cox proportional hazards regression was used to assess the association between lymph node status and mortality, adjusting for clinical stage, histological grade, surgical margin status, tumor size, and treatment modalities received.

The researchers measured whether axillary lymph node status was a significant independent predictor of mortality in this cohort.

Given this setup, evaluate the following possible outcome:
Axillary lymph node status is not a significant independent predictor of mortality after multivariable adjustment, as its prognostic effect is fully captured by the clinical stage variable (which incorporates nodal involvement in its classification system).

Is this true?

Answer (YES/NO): NO